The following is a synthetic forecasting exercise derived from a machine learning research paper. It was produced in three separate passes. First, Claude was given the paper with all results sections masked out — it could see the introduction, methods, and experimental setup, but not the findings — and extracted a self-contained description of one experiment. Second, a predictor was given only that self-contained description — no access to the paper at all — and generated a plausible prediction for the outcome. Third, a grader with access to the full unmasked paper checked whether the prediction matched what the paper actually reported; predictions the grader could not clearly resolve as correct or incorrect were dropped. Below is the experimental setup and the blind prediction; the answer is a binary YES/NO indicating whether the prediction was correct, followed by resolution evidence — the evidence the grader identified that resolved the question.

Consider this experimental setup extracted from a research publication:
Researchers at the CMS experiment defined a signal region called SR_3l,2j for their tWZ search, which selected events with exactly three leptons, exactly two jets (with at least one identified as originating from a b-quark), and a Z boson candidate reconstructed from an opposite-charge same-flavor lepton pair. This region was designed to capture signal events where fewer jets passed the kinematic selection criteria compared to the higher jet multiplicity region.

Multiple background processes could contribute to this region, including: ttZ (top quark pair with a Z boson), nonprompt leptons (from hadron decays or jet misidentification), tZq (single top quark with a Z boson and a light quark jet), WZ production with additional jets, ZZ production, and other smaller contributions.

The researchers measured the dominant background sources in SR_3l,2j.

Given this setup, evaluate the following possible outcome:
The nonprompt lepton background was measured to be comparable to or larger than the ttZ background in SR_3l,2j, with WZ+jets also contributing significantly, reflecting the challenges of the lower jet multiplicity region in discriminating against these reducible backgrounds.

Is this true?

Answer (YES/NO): YES